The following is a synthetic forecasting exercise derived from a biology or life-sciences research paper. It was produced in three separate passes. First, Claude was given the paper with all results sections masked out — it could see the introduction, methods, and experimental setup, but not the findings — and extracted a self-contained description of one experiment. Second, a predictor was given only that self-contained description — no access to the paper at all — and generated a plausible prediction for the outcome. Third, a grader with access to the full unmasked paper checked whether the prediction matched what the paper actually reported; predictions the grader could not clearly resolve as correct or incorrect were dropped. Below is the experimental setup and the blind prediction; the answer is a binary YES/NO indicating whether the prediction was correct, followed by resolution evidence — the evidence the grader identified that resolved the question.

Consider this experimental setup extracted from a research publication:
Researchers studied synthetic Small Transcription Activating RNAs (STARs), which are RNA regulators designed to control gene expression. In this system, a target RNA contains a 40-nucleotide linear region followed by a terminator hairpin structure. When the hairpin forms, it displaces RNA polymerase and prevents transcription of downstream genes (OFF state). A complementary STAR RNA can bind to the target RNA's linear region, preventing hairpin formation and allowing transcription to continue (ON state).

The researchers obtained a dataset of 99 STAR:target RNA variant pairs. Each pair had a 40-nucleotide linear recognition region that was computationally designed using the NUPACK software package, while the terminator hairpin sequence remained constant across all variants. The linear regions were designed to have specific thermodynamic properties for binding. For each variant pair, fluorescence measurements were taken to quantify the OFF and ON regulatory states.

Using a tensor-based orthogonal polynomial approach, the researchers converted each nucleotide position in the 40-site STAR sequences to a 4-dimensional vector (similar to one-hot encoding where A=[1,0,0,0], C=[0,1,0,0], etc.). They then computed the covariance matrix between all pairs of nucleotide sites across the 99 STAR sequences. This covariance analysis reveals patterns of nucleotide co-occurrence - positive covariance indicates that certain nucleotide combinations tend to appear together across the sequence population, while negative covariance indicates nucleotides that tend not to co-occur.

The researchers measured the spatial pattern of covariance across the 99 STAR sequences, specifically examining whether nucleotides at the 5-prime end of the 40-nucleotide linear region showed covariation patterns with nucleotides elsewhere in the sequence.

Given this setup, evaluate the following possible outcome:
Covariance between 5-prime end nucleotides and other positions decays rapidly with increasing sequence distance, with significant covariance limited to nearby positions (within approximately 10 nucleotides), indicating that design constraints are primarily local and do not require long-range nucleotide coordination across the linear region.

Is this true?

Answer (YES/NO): NO